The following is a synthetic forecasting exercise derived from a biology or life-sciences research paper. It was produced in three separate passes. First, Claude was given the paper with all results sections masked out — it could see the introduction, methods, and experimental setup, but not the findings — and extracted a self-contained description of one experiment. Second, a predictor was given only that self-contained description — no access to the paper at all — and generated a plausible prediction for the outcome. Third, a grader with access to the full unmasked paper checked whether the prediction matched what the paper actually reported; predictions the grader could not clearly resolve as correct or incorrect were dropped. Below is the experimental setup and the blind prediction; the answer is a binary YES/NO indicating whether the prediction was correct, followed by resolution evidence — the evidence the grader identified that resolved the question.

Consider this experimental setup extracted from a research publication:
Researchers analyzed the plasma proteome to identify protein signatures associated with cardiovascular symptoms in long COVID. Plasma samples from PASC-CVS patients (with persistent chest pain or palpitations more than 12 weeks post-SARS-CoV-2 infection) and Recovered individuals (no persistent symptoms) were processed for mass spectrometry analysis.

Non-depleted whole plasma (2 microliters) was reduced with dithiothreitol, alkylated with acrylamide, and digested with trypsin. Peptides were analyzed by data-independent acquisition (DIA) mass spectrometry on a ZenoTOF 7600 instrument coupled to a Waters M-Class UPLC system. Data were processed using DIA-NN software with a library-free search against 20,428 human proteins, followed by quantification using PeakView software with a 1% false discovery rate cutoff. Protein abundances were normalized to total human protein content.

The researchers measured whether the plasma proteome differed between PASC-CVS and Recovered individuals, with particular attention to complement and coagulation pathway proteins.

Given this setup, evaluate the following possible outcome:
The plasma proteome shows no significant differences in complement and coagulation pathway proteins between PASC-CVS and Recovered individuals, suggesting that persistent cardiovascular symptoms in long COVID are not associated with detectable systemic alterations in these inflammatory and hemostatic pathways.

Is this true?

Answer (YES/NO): NO